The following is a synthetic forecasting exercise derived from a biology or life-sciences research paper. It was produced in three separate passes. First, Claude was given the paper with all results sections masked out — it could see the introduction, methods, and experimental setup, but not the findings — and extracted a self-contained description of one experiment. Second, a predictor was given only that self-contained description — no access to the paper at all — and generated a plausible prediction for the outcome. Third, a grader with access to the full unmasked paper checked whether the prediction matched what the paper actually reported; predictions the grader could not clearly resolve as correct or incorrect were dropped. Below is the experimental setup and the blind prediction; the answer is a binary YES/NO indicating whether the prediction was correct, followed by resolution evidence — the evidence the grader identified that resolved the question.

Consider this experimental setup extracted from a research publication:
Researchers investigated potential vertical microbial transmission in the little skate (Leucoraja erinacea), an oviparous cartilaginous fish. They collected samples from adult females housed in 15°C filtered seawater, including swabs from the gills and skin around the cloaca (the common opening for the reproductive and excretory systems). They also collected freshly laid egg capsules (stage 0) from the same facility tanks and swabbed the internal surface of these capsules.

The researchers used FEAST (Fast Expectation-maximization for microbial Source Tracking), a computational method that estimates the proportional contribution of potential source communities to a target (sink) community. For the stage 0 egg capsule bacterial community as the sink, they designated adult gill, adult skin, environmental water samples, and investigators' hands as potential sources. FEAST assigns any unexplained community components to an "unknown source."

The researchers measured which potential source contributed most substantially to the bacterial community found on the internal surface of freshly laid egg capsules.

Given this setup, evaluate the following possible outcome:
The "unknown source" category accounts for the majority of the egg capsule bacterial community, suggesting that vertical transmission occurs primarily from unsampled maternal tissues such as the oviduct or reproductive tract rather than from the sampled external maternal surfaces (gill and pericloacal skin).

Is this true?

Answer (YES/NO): NO